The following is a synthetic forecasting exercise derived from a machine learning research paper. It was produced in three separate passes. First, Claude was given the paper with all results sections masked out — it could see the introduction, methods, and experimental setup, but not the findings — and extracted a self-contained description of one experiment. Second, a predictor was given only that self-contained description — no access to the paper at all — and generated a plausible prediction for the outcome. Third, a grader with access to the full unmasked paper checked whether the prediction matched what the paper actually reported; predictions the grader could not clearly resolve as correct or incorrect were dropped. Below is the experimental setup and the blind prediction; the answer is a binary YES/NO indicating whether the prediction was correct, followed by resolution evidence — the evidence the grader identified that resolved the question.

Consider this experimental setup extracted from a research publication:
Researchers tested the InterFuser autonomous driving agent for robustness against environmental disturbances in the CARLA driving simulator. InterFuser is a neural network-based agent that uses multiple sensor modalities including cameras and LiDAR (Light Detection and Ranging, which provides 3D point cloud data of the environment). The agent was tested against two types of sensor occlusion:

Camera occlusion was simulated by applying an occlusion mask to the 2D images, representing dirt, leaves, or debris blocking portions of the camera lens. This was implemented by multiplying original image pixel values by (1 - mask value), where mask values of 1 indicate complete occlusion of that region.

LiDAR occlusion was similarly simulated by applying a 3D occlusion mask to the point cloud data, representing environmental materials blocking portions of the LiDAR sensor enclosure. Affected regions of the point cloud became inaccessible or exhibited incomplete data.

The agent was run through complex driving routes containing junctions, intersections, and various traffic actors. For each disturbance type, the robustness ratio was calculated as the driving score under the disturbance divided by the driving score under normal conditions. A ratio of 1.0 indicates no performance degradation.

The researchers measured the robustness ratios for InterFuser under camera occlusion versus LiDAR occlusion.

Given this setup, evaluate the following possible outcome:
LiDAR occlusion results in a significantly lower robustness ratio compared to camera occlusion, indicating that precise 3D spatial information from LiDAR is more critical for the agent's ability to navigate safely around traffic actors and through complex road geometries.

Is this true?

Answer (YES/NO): YES